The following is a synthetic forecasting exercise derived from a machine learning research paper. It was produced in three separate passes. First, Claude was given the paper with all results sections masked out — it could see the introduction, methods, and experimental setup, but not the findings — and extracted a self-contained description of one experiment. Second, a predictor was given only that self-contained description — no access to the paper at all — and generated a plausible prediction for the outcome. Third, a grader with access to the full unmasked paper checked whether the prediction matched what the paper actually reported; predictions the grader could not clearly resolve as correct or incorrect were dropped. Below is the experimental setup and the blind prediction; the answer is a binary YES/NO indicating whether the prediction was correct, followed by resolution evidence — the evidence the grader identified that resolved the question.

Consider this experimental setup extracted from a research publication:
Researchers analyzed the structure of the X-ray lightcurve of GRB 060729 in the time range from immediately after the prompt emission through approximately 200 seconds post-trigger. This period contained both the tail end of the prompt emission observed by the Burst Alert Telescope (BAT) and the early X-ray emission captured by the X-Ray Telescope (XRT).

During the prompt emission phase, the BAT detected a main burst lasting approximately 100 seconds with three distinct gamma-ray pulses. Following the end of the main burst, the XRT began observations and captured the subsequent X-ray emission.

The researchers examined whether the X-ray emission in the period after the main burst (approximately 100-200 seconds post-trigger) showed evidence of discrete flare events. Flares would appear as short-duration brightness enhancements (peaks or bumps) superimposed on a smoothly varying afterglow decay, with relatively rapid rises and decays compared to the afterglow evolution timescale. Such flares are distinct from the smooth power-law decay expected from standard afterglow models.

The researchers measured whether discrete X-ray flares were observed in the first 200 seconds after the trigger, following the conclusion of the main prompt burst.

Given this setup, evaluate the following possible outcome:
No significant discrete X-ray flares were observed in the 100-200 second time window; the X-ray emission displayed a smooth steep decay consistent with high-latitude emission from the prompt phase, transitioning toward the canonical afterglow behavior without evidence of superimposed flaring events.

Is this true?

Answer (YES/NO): NO